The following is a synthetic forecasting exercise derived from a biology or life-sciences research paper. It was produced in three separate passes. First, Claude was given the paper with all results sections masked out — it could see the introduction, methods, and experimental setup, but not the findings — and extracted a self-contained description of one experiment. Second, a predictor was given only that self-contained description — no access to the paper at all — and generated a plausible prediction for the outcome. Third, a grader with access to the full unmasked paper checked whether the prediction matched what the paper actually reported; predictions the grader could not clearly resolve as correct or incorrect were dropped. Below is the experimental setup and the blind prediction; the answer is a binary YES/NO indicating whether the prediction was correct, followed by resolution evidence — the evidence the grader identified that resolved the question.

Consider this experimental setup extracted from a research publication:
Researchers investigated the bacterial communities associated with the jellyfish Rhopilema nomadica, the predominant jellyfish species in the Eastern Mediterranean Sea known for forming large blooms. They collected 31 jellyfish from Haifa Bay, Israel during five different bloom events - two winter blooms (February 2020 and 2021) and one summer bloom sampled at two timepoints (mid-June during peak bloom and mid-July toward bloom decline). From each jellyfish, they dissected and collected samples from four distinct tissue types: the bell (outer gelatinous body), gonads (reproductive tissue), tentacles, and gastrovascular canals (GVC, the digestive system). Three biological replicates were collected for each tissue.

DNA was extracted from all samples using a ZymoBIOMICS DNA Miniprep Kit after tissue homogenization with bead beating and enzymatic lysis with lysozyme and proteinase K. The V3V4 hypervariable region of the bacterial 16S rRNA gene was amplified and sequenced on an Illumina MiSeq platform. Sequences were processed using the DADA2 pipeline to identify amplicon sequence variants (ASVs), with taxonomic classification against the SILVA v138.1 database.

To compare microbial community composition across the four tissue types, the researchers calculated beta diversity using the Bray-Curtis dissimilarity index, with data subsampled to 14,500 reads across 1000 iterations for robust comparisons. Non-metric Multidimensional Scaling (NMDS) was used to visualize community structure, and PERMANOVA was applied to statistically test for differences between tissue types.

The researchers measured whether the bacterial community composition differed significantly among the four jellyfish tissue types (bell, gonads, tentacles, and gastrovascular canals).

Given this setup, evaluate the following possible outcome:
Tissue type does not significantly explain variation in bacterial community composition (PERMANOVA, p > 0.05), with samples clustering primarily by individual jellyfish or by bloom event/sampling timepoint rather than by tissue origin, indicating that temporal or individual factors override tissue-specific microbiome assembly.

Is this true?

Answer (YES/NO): NO